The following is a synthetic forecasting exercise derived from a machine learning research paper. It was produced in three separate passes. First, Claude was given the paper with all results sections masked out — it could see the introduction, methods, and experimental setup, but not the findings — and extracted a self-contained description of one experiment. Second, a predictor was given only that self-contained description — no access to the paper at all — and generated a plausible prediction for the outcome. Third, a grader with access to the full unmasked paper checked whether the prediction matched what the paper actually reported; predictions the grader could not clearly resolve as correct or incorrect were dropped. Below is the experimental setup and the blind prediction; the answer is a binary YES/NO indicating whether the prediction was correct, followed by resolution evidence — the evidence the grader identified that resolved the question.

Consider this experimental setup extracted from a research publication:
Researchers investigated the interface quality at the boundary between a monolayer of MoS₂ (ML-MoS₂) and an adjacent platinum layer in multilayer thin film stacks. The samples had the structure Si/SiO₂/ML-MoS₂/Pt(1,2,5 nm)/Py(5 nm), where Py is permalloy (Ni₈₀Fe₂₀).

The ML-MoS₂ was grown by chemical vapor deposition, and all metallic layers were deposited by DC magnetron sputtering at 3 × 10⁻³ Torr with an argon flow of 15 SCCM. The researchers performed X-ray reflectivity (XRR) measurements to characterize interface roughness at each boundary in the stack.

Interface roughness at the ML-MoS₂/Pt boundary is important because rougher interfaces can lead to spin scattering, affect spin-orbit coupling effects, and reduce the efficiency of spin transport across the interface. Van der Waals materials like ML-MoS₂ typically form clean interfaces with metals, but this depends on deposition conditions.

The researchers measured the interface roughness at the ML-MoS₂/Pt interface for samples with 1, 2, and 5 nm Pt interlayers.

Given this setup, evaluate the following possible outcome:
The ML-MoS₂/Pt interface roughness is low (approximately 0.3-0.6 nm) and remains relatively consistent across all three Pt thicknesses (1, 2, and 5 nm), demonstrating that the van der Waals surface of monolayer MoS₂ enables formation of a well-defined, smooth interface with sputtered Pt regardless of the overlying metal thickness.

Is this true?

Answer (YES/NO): YES